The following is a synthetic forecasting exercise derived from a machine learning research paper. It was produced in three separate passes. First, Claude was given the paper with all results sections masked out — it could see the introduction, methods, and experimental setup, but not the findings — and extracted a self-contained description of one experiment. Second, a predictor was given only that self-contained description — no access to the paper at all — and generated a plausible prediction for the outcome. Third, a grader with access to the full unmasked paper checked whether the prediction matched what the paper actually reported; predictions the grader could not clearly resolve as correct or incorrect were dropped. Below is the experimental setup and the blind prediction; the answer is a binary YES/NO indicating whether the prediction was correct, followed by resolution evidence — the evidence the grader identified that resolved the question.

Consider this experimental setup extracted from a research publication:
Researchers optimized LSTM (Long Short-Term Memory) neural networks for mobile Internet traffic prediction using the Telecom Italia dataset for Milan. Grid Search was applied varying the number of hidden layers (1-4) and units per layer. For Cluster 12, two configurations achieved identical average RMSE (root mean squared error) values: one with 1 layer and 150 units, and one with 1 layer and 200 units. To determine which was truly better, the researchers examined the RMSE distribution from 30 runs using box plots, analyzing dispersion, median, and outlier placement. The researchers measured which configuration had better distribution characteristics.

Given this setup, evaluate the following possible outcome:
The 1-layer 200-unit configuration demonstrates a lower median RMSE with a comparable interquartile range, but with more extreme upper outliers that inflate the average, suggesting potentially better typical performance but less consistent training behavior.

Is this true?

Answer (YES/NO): NO